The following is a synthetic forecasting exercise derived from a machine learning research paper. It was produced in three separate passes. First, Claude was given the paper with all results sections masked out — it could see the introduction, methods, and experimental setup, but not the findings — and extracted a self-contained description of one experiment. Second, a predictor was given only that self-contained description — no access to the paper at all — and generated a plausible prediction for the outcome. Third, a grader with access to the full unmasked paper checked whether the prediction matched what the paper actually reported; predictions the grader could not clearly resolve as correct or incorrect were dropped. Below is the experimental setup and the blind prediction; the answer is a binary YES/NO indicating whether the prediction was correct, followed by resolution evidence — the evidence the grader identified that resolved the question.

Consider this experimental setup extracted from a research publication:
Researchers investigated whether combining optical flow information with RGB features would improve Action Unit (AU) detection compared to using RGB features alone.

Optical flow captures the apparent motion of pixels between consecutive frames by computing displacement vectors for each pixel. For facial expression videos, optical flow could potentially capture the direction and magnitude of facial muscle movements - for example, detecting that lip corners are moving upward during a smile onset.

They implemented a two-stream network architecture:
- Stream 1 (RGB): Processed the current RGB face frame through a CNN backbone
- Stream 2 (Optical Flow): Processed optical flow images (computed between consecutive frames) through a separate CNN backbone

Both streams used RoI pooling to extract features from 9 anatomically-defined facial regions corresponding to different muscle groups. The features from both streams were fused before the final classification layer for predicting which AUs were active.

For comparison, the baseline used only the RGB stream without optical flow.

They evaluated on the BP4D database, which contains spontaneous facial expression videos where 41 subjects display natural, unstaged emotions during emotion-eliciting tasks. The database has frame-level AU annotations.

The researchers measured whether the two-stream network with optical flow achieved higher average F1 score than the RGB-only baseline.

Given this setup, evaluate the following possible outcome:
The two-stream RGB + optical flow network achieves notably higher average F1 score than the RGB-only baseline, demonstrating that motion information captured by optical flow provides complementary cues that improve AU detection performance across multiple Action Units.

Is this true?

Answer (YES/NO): NO